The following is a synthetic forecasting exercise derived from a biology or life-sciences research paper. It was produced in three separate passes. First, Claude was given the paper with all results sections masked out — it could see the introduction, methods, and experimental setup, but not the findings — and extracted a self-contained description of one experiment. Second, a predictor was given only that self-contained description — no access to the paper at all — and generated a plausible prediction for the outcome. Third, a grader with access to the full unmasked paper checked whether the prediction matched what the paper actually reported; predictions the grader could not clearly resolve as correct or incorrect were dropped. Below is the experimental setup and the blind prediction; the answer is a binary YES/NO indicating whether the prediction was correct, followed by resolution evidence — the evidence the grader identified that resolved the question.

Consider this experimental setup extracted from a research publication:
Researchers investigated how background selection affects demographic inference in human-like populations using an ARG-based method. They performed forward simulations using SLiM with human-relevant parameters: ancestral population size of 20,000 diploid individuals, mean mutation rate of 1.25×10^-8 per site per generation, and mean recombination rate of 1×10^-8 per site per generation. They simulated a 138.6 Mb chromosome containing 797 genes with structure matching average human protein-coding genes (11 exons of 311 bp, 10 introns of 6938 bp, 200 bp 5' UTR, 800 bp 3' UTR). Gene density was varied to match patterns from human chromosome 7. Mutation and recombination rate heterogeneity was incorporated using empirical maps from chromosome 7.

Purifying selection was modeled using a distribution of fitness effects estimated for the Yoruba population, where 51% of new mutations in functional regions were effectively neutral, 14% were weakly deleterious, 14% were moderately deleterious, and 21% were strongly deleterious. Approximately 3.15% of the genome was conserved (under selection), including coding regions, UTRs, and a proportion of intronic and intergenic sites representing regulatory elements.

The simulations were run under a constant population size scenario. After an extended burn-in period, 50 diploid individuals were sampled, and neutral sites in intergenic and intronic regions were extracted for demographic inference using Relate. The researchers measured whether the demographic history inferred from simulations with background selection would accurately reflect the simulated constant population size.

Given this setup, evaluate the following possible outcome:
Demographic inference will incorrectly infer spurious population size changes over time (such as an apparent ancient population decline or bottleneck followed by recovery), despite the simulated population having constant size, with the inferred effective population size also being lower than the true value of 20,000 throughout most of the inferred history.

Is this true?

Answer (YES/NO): NO